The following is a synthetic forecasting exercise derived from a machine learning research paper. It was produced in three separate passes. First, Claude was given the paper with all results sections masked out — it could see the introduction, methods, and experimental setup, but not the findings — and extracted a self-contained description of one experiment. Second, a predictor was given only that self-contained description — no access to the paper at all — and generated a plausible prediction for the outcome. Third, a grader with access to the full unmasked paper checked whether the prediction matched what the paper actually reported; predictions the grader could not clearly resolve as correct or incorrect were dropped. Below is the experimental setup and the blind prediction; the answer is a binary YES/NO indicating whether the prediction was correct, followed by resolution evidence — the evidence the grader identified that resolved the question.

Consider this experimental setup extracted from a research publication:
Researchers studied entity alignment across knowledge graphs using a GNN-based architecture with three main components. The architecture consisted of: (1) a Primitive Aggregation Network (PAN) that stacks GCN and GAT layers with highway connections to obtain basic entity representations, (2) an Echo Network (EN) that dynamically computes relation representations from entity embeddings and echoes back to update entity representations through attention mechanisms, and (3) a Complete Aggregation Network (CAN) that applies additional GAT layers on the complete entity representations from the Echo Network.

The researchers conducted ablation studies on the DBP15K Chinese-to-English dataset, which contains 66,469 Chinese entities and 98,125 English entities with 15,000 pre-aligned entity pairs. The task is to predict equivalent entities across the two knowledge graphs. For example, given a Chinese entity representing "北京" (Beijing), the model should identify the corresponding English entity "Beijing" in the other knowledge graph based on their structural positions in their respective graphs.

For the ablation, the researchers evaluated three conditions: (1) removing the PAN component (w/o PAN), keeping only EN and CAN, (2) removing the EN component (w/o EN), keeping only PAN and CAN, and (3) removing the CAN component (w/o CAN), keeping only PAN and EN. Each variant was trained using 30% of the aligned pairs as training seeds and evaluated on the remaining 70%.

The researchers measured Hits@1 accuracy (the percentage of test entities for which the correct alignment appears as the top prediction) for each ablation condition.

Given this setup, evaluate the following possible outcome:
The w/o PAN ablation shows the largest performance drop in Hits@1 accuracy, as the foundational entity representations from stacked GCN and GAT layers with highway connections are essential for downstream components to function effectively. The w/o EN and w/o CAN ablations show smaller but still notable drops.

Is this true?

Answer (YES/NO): YES